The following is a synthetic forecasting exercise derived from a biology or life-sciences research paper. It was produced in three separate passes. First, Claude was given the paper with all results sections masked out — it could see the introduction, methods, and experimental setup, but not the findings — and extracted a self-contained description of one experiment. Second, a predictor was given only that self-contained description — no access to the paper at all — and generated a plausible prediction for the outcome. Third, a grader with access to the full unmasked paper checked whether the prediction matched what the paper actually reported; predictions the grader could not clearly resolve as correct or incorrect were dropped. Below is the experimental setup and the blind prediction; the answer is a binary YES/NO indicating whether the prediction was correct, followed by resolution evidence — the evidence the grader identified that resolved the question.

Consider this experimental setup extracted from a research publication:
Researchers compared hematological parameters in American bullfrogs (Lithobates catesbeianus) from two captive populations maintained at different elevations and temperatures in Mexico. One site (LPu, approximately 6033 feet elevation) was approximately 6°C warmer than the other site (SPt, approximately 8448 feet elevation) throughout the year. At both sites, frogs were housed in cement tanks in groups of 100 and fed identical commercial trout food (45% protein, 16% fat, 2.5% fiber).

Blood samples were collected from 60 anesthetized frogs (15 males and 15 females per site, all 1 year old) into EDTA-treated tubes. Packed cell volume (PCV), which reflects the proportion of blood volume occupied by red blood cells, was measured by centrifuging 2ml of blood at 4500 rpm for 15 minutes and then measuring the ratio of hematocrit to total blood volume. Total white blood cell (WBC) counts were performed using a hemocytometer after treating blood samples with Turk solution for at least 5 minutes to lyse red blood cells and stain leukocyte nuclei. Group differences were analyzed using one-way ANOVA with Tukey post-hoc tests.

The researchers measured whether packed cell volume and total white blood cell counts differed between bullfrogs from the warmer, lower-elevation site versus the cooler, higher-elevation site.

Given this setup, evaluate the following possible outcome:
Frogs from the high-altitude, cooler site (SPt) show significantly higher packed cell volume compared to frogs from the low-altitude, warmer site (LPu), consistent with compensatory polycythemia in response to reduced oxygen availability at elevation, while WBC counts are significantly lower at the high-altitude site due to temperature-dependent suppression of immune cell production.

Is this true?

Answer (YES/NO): NO